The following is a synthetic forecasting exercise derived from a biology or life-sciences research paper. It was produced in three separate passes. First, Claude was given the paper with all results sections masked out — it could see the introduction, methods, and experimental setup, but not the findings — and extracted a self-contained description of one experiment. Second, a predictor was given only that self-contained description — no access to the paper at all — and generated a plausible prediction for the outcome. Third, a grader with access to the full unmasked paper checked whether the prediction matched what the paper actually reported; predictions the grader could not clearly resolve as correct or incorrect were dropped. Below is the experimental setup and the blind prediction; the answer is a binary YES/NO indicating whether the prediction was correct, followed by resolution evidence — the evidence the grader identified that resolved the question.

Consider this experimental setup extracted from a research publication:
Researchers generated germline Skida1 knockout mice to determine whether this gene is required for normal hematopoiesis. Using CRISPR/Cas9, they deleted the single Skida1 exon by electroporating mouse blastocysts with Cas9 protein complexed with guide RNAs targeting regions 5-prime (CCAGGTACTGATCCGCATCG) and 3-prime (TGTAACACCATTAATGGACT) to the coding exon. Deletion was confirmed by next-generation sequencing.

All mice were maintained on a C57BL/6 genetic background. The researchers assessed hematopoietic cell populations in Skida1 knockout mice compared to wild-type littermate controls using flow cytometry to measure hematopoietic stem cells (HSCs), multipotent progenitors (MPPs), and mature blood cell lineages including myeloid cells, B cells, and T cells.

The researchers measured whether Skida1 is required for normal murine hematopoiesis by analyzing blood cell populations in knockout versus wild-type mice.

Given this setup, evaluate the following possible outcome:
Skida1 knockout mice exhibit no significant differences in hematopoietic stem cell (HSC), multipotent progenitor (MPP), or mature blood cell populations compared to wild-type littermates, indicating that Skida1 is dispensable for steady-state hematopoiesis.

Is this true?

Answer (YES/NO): YES